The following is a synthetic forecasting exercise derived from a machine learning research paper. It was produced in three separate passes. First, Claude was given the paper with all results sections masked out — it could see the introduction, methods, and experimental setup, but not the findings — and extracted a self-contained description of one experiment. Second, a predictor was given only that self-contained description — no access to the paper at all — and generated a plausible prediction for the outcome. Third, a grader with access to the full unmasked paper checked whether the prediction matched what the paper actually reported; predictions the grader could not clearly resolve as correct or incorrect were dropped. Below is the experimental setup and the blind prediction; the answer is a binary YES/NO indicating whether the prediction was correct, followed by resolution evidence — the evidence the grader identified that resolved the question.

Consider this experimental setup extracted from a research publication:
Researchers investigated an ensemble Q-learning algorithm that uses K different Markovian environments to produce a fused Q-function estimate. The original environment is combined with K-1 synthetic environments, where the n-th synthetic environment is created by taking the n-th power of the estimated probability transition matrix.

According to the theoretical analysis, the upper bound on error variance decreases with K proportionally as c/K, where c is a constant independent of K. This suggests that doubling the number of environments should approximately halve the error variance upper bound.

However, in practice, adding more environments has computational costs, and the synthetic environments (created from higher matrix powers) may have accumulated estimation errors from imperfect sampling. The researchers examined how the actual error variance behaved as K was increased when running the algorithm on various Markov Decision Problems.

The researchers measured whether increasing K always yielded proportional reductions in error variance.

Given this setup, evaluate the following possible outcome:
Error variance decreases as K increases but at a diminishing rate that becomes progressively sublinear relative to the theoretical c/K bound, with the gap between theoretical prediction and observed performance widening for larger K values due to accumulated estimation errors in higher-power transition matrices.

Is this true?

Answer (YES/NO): NO